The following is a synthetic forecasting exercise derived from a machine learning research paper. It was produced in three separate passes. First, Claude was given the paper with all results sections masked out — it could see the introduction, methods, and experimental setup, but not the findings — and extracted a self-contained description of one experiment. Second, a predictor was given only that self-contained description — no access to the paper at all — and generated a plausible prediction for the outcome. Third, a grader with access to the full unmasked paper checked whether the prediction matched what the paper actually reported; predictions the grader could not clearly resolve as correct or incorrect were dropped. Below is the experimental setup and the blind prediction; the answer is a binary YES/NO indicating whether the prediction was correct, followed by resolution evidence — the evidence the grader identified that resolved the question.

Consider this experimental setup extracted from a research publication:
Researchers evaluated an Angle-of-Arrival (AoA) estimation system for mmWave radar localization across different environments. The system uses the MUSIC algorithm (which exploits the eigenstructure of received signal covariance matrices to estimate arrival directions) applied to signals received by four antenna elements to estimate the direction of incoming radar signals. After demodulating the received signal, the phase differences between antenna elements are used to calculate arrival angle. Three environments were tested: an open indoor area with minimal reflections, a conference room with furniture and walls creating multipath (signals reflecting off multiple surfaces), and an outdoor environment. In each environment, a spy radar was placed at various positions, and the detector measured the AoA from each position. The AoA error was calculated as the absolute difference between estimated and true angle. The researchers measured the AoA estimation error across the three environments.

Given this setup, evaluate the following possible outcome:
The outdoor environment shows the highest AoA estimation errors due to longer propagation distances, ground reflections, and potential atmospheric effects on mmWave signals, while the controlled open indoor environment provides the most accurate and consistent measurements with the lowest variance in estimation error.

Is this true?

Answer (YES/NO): NO